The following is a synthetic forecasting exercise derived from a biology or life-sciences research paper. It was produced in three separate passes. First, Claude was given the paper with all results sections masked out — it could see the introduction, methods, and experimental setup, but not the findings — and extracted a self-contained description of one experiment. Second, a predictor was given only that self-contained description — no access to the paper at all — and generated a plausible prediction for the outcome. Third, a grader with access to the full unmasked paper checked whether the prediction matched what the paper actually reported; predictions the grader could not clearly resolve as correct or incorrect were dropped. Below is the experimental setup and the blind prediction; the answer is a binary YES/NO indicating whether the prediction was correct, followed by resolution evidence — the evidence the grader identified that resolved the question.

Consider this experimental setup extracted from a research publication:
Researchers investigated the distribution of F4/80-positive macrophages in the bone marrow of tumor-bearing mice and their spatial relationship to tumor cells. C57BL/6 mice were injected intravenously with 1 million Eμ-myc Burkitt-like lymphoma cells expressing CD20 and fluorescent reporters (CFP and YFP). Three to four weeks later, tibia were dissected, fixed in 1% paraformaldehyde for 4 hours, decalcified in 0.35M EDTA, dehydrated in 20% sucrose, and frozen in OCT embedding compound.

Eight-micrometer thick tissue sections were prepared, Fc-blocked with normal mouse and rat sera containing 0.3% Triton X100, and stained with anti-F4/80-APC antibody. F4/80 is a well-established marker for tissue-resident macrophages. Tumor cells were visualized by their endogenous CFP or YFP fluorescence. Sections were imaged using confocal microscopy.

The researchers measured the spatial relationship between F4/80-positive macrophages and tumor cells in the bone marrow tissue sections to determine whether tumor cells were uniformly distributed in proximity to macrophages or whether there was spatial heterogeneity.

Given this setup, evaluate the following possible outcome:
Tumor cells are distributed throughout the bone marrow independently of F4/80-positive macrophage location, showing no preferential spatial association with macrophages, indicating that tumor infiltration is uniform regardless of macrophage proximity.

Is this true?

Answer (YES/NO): NO